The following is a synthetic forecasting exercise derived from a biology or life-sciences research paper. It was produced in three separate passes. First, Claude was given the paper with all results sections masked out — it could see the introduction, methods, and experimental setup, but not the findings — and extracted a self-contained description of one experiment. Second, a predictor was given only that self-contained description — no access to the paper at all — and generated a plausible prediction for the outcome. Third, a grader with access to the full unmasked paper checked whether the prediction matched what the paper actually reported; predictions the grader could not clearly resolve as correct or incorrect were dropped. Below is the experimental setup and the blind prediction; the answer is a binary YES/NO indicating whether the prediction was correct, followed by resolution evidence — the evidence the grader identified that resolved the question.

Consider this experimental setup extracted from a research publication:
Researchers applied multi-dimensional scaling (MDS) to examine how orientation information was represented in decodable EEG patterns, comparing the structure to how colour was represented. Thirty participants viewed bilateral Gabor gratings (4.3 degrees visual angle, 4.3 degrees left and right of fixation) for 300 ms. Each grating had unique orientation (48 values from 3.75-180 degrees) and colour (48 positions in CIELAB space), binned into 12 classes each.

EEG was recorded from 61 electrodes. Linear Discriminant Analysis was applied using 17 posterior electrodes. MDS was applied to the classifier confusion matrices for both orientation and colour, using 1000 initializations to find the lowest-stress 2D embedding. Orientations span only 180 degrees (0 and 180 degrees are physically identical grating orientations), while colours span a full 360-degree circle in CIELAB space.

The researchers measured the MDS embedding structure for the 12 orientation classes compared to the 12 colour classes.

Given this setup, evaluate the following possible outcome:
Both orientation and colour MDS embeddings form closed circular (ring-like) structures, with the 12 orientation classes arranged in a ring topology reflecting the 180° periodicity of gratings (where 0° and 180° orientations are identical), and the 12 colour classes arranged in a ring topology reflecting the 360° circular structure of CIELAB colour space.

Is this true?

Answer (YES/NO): YES